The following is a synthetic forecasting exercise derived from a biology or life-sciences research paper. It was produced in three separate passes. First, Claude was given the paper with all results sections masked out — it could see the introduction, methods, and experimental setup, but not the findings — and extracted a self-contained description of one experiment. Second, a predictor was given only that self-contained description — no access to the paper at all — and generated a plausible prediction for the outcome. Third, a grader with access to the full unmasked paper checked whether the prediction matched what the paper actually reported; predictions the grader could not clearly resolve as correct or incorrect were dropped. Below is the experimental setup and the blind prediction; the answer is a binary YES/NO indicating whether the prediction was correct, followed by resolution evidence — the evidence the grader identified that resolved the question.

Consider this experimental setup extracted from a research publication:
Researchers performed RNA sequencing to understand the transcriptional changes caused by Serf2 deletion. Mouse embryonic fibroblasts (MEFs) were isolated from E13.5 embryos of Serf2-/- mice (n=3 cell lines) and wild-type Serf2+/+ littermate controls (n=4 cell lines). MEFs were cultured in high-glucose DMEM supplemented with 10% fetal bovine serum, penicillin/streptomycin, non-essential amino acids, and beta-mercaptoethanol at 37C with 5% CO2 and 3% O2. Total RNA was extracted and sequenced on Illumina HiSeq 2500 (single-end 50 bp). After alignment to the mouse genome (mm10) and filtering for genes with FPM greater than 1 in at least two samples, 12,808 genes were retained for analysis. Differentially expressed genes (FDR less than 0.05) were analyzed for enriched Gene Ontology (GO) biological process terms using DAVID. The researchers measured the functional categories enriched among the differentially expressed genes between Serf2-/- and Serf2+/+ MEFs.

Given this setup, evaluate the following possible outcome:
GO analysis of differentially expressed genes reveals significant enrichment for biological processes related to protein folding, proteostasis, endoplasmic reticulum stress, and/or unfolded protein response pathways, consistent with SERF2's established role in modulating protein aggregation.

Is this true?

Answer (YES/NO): NO